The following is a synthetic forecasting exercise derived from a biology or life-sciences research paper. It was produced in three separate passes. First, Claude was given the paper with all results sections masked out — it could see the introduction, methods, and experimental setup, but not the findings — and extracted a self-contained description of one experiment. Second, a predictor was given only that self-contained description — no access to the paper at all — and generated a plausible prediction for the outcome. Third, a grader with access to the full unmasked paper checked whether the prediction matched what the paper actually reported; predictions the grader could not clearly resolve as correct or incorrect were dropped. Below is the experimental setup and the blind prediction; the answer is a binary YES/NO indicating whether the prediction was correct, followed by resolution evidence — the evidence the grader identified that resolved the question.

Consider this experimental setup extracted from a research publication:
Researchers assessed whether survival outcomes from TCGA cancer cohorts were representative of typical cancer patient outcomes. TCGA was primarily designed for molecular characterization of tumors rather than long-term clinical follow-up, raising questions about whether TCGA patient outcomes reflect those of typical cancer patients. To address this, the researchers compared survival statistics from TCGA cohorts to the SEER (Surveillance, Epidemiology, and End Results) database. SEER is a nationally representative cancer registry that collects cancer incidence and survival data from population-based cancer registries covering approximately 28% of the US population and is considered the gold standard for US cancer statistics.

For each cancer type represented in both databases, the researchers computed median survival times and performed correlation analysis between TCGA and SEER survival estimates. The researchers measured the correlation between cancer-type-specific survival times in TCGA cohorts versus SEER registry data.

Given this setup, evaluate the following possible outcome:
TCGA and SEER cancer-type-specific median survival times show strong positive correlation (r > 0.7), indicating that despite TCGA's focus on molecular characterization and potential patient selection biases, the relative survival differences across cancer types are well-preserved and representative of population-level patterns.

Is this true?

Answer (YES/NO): YES